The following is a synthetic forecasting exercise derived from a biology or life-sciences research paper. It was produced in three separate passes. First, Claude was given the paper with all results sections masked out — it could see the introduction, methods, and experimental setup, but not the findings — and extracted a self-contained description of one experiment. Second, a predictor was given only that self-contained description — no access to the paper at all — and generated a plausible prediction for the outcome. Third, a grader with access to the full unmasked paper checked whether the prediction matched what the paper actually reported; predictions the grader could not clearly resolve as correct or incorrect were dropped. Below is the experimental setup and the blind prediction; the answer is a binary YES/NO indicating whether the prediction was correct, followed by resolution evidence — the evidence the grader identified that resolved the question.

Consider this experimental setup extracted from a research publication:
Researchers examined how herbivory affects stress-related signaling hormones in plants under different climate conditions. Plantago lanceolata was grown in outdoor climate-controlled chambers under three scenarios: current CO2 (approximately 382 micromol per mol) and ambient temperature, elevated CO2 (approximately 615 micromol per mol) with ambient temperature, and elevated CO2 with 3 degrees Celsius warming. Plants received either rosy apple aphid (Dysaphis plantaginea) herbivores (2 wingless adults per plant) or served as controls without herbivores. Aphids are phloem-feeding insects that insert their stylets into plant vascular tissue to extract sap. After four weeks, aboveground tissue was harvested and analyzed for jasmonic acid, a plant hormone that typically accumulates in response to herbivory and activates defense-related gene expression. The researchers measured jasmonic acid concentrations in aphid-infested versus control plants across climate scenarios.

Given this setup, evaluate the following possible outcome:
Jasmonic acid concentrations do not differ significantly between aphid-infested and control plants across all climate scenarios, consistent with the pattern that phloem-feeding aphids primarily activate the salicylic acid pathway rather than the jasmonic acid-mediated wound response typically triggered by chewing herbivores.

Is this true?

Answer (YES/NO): NO